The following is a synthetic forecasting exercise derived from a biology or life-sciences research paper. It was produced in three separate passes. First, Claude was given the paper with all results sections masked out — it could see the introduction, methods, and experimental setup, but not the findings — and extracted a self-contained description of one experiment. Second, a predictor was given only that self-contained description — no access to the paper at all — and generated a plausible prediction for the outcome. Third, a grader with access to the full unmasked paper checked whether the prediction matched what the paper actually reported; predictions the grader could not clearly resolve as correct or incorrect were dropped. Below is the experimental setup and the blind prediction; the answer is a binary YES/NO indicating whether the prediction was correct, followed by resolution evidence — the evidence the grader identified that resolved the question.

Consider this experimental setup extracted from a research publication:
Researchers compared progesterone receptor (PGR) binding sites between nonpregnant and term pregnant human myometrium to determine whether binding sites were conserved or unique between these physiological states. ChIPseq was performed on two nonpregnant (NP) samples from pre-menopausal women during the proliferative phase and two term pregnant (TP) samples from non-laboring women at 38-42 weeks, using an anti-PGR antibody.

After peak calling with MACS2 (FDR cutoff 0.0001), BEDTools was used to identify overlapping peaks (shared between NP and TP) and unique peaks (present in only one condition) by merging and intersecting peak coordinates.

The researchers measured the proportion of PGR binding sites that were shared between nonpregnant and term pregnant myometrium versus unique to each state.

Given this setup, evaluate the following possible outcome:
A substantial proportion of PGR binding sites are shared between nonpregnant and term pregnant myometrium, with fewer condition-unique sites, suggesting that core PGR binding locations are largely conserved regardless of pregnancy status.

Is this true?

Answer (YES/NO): NO